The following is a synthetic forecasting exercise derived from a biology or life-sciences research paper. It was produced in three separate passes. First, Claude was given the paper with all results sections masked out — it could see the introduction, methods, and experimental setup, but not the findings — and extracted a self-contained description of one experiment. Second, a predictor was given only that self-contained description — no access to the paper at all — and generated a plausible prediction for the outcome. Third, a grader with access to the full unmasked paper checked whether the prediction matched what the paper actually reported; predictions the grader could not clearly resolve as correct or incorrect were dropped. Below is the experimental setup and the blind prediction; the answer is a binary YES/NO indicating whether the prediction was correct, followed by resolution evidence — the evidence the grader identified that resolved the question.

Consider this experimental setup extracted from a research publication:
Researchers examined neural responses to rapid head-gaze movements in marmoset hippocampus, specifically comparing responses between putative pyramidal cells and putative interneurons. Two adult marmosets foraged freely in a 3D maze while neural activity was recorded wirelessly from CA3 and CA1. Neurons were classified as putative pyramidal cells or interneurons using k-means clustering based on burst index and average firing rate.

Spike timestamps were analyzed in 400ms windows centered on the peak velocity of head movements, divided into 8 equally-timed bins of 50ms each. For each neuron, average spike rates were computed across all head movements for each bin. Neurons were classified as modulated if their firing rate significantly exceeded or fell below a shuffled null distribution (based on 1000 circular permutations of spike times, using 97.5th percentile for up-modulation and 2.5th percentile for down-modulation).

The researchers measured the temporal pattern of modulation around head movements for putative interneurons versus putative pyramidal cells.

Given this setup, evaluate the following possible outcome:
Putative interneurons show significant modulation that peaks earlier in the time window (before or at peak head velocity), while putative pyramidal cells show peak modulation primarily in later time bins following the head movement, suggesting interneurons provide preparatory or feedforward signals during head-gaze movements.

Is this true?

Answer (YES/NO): NO